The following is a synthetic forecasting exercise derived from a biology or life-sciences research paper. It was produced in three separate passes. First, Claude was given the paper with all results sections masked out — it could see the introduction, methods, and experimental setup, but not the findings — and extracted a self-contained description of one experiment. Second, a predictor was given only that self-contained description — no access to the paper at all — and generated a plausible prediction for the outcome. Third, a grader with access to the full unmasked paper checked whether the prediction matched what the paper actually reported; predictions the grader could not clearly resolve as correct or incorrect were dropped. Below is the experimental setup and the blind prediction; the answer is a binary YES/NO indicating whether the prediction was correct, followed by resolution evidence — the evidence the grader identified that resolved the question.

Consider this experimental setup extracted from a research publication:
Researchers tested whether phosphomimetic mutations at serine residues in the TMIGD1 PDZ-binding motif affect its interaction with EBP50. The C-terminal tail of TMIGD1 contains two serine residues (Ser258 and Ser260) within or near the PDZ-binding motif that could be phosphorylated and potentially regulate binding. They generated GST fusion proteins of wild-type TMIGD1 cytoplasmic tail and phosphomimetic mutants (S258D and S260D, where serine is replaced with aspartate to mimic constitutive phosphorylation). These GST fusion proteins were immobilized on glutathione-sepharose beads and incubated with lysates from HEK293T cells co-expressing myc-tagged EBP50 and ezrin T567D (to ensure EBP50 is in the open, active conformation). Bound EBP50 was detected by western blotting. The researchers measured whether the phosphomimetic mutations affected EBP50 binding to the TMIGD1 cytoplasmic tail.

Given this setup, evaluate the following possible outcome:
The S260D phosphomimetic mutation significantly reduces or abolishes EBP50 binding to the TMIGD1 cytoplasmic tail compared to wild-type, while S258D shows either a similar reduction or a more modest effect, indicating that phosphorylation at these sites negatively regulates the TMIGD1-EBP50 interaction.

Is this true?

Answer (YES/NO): YES